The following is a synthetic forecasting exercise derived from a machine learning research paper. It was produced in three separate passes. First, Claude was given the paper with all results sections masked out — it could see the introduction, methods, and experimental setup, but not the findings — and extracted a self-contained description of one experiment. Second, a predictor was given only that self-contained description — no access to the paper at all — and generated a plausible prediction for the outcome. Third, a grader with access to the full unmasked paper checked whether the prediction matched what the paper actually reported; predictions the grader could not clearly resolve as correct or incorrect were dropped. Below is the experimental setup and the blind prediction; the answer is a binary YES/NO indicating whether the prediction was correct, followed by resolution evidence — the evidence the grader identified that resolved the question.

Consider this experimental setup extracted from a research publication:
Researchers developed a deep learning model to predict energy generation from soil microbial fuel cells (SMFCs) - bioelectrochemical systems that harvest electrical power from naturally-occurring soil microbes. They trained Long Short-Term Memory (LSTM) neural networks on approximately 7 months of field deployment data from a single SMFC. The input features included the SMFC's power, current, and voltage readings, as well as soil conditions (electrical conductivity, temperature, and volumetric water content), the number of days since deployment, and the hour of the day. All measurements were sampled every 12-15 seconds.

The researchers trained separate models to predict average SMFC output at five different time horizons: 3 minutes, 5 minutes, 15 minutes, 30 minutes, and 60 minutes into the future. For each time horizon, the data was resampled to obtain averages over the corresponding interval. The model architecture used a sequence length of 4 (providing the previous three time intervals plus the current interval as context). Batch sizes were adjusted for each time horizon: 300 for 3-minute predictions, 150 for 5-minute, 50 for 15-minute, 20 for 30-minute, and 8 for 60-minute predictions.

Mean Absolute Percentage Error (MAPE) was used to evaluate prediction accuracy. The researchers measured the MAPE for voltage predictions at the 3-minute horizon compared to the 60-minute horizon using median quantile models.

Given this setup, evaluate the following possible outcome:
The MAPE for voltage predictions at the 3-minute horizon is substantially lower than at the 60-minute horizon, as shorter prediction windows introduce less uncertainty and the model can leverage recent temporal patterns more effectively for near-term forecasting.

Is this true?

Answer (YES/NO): YES